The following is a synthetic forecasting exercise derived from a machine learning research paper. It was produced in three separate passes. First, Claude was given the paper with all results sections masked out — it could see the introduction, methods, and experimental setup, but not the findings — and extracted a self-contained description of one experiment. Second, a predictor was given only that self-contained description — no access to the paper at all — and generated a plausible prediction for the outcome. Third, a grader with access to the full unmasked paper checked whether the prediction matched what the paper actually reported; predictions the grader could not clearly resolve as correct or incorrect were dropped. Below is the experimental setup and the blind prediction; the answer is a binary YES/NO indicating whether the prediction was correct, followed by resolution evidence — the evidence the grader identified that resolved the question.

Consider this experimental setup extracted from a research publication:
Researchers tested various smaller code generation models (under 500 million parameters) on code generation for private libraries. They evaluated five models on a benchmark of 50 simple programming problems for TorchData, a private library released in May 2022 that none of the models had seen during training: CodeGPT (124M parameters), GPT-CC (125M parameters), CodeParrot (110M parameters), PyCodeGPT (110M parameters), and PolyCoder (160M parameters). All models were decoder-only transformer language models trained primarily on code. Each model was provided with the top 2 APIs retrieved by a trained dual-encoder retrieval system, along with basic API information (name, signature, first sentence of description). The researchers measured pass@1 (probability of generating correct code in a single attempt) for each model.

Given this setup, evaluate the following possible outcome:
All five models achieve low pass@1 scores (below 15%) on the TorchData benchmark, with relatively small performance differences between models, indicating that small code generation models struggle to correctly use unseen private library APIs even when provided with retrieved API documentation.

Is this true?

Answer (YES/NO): NO